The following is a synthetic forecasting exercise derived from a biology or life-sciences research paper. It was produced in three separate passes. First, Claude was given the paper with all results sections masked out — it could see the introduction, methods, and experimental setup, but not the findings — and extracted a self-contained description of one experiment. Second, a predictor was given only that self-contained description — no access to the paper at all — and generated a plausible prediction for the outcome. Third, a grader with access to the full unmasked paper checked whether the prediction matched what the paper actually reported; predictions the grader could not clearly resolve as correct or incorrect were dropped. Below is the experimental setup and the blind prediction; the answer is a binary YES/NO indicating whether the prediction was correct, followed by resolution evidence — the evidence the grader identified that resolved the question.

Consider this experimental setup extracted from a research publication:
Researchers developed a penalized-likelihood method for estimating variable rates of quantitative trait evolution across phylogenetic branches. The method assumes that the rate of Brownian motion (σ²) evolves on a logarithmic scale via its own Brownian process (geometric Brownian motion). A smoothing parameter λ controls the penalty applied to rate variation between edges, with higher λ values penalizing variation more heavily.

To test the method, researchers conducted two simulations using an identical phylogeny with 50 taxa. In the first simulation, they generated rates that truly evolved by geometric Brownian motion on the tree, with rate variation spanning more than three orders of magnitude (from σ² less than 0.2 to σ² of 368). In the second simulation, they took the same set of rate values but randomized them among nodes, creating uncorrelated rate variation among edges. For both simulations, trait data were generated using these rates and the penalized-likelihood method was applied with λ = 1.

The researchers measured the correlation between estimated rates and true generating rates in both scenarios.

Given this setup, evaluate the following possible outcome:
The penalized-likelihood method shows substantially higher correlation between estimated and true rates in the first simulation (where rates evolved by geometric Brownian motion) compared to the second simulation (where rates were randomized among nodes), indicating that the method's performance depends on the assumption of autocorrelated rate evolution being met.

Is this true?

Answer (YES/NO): YES